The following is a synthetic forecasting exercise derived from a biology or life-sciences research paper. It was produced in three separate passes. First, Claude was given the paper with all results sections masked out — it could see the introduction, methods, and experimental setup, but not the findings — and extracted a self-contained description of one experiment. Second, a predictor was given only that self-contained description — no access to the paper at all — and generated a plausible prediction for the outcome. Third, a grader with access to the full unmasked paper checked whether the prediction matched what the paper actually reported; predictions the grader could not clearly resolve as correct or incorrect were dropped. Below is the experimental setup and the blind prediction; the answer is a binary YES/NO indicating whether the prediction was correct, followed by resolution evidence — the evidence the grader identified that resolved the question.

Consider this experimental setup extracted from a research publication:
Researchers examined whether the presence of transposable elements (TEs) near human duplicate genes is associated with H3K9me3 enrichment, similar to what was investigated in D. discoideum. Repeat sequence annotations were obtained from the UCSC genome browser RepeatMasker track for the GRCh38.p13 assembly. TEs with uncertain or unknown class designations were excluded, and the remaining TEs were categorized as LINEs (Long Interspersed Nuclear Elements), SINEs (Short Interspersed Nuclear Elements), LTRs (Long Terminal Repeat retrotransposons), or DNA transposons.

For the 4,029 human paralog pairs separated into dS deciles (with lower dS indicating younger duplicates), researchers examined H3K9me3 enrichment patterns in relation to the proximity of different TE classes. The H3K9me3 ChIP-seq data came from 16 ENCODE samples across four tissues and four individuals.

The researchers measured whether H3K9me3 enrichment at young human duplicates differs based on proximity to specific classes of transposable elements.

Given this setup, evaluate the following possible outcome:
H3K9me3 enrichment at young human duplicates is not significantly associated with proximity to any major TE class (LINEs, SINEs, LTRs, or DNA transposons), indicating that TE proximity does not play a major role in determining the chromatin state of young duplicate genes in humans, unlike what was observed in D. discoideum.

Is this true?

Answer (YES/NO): NO